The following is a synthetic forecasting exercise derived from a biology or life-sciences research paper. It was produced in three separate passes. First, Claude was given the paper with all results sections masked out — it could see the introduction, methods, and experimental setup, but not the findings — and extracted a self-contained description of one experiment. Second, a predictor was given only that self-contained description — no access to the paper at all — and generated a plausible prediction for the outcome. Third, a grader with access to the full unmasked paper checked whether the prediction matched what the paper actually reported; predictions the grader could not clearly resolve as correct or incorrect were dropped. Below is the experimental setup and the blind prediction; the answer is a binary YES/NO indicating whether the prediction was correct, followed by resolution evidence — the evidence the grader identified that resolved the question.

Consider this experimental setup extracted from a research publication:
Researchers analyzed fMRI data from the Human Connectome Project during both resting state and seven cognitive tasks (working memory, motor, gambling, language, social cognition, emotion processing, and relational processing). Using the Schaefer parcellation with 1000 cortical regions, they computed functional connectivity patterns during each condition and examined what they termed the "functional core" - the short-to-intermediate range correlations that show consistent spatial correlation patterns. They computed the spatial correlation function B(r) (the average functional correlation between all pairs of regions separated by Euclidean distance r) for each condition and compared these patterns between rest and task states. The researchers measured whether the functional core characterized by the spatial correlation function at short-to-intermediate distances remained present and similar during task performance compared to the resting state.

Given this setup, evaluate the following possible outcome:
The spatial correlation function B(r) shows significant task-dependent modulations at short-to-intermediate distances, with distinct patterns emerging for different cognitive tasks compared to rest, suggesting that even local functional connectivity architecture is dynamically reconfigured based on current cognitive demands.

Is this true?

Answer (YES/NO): NO